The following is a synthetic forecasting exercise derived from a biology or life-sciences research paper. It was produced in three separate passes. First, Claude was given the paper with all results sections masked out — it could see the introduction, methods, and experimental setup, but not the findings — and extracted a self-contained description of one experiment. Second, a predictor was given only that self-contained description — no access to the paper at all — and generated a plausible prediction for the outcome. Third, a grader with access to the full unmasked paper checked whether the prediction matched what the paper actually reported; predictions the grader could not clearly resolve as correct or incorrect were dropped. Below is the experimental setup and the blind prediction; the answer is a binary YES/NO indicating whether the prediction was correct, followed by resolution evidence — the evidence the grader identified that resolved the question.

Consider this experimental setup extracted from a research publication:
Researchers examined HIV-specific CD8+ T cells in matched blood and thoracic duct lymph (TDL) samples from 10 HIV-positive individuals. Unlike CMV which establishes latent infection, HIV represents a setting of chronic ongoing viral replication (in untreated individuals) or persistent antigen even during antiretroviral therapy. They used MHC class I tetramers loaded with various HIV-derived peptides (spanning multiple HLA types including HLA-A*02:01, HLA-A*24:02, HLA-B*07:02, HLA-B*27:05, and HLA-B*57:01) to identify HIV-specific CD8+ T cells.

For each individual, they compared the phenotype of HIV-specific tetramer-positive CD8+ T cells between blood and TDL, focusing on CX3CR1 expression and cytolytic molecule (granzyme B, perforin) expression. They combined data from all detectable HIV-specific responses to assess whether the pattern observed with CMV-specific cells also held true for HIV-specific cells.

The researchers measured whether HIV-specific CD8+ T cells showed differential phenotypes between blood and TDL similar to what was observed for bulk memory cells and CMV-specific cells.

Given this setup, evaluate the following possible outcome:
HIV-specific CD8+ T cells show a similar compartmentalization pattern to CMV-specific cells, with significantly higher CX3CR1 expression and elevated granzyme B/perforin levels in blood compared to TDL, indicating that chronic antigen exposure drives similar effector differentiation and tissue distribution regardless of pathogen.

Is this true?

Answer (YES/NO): NO